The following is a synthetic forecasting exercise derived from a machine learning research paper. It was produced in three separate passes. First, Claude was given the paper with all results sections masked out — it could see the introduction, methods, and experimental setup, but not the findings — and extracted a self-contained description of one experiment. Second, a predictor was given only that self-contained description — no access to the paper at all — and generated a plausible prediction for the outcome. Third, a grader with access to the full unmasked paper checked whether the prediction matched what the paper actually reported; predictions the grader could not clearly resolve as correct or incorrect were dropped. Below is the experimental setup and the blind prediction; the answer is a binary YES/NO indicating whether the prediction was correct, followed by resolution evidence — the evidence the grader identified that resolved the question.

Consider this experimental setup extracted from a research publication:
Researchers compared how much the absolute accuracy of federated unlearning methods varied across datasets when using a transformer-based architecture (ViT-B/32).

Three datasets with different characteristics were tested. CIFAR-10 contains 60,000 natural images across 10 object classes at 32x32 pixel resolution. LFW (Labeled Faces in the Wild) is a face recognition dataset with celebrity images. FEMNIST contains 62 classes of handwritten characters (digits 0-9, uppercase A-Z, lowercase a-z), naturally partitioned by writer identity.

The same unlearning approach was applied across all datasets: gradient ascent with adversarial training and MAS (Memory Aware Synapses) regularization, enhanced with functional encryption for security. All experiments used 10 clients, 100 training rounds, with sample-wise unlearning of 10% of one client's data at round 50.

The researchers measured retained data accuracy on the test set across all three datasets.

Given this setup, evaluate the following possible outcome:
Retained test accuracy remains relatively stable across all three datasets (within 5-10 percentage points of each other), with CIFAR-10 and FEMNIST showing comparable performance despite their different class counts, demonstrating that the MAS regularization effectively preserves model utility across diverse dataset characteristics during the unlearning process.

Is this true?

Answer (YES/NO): NO